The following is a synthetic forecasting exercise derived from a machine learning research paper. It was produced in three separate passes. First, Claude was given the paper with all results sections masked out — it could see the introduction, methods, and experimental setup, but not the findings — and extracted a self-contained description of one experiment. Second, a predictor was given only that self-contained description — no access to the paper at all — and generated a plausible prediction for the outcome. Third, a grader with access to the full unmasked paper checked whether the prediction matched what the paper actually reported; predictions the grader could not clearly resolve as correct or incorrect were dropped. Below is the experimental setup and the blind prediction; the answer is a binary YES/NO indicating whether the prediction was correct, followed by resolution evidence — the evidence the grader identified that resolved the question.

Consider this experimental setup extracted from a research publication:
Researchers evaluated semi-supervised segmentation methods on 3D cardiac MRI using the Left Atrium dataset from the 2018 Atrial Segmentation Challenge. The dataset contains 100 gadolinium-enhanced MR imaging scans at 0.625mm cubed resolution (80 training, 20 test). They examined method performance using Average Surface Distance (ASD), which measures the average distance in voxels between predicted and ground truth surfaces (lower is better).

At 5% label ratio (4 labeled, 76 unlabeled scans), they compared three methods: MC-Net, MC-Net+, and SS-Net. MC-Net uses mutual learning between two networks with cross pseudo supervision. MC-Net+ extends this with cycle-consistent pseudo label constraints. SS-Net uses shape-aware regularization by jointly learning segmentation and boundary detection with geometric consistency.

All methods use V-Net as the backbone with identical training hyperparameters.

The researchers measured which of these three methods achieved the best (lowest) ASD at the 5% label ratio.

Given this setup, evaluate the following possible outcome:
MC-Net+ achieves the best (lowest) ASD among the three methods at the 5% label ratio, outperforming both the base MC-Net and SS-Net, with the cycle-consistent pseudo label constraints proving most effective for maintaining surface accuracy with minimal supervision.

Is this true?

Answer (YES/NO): NO